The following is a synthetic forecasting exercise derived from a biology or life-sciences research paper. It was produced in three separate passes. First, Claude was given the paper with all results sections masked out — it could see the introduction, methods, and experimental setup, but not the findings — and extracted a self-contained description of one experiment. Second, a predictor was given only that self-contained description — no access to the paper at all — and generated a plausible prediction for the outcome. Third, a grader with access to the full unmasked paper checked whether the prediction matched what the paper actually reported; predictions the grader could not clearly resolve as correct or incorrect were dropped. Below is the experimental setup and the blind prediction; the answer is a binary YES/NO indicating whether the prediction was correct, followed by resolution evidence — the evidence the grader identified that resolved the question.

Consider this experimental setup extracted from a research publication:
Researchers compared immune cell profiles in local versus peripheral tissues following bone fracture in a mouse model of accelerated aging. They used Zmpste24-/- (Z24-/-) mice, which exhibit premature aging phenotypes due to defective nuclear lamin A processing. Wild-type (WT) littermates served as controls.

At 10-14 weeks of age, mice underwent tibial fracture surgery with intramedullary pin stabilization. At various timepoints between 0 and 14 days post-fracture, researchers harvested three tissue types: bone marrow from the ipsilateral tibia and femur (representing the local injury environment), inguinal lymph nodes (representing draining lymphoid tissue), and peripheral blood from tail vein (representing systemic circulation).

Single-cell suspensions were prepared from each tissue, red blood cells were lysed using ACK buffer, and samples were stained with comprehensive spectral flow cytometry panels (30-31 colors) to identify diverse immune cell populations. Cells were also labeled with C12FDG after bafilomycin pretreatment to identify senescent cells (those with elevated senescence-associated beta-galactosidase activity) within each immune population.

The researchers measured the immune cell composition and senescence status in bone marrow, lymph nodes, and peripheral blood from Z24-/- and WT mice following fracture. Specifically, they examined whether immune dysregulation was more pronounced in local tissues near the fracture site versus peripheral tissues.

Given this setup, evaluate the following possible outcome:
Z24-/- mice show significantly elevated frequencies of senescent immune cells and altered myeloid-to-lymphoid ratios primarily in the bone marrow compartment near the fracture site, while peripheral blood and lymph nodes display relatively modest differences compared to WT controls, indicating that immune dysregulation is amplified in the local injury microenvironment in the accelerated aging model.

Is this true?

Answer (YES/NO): NO